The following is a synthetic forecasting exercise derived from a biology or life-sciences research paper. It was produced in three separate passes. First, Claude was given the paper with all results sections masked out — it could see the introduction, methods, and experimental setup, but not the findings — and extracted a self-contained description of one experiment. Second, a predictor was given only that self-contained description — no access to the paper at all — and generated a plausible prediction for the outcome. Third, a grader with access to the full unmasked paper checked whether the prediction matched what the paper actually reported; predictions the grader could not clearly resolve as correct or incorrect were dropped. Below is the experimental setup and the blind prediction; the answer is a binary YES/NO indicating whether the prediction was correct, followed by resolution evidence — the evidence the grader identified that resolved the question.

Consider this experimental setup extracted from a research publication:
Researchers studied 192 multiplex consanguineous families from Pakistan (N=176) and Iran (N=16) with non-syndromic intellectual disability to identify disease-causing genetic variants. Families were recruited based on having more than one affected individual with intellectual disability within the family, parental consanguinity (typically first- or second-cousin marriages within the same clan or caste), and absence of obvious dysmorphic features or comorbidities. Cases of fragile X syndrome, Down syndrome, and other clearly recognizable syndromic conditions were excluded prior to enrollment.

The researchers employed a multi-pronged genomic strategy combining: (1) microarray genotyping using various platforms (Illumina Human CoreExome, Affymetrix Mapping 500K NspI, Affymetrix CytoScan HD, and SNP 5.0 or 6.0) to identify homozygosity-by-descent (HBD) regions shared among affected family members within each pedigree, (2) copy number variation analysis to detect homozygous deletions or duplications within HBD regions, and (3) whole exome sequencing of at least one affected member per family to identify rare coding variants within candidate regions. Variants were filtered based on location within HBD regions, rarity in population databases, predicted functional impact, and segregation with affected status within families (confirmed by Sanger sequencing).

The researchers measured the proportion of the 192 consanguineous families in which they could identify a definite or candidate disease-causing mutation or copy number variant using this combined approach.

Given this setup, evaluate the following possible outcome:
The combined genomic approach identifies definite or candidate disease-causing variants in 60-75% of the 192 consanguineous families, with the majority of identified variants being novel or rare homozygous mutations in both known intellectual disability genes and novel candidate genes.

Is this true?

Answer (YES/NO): NO